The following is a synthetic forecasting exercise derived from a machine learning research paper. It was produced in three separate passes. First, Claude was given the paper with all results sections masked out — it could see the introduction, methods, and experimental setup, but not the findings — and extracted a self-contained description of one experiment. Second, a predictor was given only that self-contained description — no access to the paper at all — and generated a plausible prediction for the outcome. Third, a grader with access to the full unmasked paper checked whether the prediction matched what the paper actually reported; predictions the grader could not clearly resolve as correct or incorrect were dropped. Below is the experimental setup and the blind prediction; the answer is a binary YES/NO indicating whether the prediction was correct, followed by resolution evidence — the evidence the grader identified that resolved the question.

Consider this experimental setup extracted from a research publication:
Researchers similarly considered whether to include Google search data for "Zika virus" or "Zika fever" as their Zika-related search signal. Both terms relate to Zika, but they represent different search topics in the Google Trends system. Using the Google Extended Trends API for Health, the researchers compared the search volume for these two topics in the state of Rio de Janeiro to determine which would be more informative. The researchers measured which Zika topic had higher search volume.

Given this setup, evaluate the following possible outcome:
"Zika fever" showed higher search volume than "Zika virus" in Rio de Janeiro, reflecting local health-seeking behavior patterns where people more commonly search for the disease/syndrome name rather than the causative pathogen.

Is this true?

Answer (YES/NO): NO